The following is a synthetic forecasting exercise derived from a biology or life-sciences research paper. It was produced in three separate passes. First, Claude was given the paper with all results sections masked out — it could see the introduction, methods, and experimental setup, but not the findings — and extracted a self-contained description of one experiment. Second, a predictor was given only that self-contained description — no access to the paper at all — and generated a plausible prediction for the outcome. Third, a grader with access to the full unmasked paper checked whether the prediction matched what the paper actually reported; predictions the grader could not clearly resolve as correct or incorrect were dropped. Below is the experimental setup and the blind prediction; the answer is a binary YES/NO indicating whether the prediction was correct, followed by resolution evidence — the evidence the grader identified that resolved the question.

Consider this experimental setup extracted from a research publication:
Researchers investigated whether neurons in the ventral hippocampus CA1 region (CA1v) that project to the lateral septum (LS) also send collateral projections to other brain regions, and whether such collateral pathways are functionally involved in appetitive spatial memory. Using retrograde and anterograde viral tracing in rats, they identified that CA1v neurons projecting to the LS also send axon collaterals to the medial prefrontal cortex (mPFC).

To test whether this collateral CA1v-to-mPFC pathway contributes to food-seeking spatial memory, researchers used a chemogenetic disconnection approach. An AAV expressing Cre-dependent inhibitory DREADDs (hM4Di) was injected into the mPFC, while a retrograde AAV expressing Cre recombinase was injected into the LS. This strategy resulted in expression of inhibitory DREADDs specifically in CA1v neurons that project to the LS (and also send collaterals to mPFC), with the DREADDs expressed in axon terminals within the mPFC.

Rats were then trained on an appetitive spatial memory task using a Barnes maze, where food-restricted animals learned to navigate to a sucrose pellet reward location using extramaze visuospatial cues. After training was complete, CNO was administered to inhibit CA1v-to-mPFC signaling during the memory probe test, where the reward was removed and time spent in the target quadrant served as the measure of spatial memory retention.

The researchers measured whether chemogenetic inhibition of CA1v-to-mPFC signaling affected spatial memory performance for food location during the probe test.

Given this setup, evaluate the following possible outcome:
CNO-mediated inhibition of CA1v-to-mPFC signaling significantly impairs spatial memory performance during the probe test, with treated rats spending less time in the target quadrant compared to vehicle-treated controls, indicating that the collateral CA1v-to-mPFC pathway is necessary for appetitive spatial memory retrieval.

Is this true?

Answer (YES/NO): NO